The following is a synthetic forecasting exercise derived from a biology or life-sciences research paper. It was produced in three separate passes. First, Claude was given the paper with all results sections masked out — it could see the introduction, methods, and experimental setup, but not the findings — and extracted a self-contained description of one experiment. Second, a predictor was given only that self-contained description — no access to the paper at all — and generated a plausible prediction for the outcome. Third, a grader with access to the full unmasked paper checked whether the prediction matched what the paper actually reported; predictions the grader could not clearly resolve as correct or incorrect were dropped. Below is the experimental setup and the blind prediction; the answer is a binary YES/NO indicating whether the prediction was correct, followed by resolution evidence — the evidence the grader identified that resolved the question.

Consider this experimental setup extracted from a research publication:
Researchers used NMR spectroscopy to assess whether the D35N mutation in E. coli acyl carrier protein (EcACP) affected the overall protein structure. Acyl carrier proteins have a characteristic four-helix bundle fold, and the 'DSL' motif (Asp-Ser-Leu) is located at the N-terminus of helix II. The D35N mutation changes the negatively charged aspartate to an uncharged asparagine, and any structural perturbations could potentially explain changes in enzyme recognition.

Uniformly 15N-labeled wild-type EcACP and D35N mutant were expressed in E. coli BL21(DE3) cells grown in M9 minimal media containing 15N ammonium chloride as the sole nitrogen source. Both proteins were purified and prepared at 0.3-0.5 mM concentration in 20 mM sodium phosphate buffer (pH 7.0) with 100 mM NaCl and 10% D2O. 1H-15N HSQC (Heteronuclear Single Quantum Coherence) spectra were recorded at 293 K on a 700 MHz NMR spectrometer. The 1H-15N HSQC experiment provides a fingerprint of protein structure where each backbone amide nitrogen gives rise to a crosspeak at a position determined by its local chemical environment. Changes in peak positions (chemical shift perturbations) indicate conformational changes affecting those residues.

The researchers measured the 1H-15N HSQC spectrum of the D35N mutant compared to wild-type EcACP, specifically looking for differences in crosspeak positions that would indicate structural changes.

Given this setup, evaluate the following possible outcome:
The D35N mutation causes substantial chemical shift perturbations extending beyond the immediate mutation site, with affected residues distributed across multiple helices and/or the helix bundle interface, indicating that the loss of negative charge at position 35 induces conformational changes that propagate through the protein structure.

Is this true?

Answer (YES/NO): NO